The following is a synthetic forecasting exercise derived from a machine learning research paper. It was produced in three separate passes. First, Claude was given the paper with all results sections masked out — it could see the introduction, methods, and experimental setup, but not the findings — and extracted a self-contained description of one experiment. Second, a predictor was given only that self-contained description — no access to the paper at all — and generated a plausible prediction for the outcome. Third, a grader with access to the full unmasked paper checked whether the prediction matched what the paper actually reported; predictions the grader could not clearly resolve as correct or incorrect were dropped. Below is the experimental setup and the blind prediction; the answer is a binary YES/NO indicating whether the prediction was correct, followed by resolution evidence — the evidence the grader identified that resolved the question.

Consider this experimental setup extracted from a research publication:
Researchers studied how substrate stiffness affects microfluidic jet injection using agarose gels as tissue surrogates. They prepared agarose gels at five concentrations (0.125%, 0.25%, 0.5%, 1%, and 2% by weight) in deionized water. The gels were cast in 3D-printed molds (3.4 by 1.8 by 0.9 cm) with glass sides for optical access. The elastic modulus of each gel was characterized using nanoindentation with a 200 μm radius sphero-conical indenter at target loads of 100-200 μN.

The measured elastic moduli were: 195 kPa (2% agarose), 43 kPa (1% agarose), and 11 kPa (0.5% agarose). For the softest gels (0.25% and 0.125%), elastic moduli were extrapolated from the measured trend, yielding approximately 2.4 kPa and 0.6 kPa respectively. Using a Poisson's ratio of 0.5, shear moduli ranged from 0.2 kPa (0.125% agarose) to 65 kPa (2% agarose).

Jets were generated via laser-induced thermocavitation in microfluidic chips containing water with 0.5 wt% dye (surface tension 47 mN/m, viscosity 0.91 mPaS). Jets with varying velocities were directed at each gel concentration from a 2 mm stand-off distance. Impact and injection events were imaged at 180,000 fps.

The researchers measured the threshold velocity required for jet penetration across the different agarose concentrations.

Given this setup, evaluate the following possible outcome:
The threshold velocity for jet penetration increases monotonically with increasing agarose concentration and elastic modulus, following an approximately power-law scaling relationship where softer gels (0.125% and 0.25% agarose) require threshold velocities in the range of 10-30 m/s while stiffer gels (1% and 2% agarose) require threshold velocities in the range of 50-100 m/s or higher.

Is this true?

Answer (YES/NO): YES